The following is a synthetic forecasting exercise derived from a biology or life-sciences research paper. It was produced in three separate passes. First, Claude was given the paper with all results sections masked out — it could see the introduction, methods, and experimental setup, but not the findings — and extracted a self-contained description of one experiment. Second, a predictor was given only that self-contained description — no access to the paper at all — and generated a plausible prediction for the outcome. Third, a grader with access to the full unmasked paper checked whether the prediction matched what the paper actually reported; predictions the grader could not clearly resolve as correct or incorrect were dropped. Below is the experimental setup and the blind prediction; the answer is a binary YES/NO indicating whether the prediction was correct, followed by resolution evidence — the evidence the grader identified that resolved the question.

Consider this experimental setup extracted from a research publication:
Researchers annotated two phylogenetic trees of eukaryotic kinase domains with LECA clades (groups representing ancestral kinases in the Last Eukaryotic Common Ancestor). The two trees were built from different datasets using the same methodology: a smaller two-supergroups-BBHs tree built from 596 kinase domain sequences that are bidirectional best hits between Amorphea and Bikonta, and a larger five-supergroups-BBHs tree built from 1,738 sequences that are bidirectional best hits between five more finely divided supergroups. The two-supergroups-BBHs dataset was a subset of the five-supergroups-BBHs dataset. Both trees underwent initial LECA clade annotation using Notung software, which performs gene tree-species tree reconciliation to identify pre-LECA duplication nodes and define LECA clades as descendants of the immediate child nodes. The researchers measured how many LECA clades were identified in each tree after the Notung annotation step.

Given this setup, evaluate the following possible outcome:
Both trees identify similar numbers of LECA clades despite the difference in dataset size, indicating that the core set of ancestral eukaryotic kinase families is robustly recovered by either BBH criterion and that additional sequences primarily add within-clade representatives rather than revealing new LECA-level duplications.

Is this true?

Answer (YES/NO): YES